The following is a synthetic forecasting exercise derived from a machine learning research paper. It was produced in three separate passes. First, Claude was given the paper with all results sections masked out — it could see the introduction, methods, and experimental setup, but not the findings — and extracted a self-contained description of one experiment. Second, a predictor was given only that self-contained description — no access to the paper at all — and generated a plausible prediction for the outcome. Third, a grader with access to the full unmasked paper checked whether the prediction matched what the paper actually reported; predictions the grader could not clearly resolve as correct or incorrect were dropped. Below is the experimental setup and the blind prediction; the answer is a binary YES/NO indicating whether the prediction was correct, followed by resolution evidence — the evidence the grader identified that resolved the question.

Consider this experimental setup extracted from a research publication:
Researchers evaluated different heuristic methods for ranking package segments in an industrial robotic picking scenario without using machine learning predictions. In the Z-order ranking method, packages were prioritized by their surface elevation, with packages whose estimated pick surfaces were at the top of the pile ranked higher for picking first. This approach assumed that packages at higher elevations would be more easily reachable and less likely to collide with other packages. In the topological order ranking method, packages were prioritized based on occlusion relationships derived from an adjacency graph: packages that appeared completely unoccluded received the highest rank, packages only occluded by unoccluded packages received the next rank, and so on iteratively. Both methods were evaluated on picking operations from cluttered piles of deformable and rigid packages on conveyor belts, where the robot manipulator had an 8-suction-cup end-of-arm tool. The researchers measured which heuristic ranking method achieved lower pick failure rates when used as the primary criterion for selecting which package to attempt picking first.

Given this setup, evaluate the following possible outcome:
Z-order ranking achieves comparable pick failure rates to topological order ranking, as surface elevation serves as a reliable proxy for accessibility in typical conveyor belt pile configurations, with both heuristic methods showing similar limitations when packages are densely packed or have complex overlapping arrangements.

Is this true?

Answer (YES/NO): YES